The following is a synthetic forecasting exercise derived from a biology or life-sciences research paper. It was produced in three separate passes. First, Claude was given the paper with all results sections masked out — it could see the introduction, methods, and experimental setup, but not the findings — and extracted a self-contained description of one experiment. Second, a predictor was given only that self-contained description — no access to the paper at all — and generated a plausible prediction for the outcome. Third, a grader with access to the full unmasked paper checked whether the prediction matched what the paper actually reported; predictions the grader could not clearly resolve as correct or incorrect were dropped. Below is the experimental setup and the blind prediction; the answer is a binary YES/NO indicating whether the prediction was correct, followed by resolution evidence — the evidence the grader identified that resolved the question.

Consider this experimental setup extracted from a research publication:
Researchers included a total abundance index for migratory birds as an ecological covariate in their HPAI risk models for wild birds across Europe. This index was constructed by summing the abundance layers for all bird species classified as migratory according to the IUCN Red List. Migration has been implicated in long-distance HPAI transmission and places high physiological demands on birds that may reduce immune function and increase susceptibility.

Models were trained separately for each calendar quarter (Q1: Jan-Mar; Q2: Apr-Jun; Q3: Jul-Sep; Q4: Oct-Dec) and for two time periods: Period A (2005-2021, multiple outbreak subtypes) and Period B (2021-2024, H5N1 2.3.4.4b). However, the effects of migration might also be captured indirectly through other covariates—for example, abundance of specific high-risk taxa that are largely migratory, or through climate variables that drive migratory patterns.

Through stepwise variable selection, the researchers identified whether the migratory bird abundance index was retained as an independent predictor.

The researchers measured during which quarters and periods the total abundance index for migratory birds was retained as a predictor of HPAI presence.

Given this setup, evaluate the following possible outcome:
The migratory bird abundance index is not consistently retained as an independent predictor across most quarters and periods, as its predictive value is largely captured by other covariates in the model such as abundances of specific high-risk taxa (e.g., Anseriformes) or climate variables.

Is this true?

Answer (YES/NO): YES